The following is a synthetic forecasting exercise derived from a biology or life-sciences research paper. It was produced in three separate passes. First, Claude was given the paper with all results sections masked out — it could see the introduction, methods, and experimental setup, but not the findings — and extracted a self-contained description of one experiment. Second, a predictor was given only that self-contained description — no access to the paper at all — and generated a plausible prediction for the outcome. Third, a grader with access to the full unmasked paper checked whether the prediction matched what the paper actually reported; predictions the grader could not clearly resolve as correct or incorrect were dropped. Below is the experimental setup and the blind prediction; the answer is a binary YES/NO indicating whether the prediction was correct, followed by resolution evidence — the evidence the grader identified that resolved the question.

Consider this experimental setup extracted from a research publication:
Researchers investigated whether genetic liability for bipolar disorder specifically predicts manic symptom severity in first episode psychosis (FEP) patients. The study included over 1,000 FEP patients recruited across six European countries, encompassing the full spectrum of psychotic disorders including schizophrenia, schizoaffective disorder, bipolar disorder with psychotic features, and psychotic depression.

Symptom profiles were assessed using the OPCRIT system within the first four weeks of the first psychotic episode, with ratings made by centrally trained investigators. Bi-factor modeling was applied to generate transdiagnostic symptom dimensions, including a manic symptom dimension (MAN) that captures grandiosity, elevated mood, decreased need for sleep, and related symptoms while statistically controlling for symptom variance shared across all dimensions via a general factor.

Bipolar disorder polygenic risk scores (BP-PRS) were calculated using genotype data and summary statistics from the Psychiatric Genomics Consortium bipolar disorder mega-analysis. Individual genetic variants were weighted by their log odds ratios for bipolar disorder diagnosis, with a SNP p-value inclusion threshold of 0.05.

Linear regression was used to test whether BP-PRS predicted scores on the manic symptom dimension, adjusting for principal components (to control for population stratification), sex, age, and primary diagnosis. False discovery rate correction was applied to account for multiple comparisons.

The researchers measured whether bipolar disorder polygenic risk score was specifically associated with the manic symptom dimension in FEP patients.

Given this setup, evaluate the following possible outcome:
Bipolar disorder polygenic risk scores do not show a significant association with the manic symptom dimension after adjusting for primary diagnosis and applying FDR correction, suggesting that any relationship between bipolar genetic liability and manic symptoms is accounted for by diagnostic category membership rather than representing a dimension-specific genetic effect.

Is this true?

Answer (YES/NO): NO